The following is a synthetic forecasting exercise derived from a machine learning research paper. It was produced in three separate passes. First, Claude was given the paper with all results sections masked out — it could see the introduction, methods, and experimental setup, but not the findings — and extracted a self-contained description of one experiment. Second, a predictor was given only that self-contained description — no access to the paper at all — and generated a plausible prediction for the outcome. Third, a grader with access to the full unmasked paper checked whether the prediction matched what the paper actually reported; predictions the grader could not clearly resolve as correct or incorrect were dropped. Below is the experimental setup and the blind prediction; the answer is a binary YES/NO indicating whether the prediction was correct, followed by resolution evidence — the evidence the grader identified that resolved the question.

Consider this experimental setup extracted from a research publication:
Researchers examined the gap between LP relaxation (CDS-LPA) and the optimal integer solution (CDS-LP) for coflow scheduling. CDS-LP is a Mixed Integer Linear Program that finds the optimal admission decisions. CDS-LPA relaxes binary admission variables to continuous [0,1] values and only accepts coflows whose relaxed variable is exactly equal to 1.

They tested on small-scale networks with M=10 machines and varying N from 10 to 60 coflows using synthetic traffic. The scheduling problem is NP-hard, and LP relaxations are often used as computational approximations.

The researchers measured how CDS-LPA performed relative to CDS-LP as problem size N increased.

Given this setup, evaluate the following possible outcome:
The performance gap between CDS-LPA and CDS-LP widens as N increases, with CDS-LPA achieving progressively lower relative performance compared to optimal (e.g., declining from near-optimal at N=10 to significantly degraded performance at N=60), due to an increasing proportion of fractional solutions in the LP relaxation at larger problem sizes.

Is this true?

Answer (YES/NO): YES